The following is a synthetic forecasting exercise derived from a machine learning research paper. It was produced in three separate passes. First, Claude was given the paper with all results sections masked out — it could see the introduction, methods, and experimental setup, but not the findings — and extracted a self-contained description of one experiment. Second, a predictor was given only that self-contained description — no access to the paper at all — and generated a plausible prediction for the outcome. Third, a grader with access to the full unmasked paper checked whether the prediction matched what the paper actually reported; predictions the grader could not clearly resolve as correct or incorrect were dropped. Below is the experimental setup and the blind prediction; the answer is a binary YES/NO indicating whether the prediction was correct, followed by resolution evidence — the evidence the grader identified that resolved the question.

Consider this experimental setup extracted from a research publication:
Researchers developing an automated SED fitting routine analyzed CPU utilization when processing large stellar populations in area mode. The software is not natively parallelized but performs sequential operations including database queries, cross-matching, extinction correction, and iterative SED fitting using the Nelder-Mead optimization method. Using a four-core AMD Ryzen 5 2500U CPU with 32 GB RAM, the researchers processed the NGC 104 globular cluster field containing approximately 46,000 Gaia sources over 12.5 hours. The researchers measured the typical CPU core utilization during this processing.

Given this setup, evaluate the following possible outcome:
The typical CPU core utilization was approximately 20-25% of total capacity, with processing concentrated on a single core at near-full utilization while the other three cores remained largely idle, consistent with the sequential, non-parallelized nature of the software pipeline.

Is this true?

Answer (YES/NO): NO